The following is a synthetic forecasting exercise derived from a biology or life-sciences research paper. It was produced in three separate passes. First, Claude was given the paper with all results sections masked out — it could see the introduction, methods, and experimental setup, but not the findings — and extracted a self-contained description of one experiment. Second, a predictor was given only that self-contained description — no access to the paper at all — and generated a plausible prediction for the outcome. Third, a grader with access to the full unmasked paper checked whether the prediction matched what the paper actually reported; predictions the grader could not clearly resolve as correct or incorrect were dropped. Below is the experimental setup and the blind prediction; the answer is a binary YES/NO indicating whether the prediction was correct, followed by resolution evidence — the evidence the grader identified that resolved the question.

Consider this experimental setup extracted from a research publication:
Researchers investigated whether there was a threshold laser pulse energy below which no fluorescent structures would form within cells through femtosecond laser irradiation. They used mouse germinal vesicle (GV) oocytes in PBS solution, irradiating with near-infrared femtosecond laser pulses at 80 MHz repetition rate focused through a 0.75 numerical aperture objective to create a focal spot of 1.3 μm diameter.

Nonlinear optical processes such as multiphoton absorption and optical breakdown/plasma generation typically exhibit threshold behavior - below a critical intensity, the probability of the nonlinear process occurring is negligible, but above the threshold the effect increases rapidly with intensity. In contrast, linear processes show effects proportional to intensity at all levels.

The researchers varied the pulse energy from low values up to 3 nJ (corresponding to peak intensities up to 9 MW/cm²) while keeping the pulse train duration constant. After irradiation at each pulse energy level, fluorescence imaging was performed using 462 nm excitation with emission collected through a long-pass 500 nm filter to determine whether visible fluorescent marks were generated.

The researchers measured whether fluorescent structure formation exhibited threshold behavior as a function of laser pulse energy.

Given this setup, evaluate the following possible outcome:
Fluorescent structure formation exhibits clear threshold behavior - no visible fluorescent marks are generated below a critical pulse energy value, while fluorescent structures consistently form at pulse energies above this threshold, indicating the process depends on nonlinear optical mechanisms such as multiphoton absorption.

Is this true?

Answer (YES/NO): YES